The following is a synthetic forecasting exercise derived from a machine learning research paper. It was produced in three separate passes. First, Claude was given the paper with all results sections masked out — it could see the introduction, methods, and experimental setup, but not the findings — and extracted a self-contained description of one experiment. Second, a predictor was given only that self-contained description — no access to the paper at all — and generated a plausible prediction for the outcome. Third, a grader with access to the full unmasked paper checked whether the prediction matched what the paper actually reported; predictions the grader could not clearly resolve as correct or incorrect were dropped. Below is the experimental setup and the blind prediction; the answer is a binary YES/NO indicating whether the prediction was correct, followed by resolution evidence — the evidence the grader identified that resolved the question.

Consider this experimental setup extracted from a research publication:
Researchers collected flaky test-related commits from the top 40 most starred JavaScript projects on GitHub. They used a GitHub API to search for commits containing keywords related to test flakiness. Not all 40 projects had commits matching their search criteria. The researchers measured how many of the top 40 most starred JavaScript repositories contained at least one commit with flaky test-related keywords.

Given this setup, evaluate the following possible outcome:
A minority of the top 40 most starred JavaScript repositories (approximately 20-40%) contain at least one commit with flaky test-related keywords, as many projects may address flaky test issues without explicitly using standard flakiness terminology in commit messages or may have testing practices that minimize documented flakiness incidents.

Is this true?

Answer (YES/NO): NO